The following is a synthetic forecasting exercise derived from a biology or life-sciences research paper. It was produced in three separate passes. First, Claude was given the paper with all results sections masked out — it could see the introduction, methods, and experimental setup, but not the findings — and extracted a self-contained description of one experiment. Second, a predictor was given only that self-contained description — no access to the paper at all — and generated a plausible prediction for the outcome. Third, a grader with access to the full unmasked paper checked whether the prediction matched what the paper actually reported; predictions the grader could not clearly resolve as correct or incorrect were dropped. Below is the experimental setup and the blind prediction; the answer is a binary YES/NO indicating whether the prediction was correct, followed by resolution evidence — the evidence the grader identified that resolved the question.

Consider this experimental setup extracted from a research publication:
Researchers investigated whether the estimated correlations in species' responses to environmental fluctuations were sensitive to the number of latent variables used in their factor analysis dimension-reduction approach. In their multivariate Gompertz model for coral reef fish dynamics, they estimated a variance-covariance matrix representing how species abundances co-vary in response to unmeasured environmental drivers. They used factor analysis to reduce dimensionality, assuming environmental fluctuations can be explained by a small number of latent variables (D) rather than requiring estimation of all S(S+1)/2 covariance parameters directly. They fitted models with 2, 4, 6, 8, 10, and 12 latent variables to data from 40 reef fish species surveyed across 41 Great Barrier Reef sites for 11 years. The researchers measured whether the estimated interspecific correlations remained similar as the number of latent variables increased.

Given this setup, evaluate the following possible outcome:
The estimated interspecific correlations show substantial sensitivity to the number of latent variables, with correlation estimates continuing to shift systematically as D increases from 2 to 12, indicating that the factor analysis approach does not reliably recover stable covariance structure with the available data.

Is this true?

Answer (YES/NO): NO